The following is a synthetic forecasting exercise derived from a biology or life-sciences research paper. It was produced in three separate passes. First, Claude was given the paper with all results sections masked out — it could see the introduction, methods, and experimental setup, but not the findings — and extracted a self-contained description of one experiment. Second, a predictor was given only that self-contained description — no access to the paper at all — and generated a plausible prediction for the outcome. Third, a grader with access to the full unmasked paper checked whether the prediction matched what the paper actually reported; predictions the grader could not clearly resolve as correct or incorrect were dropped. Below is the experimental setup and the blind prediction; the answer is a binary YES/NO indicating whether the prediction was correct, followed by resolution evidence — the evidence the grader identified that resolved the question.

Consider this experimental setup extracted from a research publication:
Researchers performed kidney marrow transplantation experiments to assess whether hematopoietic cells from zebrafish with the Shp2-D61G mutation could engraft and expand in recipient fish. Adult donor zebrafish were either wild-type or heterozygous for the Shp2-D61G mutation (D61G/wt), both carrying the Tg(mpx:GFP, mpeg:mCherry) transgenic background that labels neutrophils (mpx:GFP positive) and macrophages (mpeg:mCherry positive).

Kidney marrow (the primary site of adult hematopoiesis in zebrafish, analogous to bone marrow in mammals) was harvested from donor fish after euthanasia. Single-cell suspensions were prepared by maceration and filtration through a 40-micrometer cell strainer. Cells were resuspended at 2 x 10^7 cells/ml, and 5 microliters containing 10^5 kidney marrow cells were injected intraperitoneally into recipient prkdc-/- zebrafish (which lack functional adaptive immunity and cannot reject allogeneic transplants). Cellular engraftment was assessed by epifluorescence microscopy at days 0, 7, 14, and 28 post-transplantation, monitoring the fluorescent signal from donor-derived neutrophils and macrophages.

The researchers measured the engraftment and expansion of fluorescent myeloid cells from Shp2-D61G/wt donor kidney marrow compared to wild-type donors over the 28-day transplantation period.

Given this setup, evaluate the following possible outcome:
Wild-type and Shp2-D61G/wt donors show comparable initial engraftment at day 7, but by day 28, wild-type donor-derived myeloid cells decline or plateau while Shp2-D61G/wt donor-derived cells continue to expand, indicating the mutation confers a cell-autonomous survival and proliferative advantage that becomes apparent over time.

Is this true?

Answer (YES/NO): NO